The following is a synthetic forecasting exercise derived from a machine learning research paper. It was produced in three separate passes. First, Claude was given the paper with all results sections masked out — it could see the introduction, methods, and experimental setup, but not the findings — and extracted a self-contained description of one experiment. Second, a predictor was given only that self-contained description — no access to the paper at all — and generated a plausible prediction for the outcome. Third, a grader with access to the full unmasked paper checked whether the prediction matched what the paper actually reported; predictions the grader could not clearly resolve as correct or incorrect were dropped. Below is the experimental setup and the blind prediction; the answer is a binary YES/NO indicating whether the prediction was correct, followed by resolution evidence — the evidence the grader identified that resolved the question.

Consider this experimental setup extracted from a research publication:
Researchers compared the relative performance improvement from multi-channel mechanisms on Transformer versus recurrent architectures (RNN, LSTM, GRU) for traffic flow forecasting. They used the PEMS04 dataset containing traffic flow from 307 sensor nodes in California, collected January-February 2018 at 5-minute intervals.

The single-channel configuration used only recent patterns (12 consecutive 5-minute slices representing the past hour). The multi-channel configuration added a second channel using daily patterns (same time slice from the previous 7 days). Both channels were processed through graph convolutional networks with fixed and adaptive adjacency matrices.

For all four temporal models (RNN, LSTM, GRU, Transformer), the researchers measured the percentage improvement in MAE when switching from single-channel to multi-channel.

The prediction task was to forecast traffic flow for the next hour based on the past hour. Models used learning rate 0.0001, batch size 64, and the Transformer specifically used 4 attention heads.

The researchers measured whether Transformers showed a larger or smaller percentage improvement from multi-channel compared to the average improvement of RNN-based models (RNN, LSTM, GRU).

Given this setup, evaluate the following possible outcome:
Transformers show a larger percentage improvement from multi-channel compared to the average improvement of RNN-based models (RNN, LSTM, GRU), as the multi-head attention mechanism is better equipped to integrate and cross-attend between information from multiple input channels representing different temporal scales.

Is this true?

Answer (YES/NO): YES